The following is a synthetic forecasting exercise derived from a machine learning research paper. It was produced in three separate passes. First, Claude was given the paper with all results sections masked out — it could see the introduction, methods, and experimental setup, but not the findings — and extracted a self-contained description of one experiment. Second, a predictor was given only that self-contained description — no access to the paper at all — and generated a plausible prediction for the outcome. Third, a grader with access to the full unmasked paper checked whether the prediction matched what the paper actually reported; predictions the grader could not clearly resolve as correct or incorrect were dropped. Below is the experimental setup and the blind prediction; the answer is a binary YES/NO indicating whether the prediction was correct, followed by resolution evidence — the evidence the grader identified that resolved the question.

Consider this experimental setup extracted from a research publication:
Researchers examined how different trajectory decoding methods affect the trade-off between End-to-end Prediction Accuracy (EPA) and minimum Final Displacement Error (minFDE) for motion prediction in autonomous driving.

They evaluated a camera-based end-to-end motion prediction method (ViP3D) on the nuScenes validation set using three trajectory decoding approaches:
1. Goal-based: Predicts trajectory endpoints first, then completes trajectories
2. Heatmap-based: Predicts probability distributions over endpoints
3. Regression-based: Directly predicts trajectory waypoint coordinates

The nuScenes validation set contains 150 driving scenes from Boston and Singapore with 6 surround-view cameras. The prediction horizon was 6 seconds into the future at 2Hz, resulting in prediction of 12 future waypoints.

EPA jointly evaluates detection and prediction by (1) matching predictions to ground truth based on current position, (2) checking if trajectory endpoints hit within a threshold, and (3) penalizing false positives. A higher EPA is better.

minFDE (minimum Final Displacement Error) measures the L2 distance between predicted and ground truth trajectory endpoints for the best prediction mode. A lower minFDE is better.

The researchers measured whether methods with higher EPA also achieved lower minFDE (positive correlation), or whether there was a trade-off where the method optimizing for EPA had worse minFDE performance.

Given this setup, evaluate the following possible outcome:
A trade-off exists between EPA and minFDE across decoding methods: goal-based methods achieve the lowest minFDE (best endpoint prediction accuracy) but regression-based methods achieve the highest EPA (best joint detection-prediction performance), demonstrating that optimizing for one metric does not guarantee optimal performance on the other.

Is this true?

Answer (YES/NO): NO